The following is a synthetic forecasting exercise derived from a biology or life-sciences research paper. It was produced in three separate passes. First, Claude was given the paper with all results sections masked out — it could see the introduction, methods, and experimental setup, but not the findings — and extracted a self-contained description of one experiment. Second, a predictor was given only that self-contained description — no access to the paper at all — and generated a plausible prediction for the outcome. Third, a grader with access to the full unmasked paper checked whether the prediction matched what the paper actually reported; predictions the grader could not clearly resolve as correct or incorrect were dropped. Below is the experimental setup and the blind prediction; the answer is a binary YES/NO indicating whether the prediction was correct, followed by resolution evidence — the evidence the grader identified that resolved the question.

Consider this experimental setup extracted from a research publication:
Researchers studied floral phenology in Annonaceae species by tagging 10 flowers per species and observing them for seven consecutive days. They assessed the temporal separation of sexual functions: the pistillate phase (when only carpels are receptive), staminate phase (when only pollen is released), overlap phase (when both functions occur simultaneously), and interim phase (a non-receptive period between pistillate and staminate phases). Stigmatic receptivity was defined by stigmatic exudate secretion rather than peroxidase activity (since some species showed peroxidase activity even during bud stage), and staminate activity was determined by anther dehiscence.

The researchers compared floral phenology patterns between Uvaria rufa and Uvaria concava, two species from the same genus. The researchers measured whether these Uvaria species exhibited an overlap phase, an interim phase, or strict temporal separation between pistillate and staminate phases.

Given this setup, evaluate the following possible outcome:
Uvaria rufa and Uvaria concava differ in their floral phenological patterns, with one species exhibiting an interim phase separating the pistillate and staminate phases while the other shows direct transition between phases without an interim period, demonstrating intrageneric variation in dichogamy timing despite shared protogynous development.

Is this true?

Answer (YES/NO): NO